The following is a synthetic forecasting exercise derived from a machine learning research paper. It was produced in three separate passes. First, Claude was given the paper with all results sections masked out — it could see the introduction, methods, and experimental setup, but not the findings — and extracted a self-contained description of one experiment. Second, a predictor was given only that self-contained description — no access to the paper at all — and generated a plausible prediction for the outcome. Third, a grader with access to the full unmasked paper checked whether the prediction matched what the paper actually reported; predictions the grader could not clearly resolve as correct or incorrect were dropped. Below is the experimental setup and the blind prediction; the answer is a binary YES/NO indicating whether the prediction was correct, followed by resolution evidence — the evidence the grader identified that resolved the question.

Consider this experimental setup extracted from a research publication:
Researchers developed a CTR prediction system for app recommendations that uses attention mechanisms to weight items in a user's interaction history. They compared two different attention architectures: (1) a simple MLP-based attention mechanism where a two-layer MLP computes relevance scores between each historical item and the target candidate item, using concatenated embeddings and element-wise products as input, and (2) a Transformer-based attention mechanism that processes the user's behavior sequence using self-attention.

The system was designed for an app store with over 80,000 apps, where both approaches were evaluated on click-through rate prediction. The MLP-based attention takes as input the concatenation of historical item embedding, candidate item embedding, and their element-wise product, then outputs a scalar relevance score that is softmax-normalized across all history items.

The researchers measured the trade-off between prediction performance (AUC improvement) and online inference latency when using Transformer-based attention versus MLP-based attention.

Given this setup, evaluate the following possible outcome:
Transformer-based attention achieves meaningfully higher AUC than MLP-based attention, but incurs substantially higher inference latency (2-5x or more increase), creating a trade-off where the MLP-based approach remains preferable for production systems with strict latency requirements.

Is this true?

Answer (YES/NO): NO